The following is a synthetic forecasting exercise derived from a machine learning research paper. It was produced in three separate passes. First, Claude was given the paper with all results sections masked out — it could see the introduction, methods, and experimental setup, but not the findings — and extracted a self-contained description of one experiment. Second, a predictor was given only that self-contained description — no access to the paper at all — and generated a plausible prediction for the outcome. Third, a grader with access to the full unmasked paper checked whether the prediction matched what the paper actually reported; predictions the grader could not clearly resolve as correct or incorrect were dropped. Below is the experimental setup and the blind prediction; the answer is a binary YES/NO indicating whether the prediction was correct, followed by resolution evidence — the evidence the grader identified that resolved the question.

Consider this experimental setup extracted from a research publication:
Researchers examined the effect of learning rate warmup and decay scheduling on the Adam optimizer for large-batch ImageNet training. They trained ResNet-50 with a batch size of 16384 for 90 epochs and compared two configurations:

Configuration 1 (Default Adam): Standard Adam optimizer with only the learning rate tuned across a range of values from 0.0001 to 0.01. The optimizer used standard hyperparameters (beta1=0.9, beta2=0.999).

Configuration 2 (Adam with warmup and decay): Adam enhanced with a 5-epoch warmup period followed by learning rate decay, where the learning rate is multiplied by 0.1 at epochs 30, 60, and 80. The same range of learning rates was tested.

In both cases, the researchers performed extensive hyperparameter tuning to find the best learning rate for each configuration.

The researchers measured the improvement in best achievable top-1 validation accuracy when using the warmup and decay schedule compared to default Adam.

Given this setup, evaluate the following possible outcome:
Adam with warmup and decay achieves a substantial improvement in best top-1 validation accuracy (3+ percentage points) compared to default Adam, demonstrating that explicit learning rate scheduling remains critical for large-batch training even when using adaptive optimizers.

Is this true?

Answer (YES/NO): YES